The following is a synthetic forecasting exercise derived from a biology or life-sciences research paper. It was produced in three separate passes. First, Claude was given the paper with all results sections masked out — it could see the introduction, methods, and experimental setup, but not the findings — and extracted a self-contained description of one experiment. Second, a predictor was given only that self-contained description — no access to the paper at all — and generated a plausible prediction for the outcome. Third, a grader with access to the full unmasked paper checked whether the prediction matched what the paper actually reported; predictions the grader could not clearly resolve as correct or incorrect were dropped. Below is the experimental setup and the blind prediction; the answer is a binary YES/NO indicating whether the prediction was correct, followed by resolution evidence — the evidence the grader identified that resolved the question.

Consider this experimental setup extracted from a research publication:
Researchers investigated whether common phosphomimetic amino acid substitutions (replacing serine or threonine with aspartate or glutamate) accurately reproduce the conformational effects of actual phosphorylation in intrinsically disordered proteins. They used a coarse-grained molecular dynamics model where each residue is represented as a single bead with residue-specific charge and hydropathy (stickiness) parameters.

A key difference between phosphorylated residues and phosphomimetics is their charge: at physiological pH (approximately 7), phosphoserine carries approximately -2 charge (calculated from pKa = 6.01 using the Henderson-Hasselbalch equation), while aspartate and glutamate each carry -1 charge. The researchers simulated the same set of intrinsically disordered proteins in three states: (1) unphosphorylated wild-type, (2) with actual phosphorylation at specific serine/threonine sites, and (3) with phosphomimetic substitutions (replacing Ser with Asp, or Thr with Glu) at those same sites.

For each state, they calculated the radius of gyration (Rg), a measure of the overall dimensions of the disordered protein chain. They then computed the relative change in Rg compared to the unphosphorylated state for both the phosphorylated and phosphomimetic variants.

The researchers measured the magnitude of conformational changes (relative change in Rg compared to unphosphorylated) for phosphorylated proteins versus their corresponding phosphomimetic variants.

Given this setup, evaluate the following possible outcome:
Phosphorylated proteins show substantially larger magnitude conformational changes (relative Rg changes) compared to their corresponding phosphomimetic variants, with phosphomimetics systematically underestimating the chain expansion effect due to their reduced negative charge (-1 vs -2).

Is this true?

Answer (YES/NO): NO